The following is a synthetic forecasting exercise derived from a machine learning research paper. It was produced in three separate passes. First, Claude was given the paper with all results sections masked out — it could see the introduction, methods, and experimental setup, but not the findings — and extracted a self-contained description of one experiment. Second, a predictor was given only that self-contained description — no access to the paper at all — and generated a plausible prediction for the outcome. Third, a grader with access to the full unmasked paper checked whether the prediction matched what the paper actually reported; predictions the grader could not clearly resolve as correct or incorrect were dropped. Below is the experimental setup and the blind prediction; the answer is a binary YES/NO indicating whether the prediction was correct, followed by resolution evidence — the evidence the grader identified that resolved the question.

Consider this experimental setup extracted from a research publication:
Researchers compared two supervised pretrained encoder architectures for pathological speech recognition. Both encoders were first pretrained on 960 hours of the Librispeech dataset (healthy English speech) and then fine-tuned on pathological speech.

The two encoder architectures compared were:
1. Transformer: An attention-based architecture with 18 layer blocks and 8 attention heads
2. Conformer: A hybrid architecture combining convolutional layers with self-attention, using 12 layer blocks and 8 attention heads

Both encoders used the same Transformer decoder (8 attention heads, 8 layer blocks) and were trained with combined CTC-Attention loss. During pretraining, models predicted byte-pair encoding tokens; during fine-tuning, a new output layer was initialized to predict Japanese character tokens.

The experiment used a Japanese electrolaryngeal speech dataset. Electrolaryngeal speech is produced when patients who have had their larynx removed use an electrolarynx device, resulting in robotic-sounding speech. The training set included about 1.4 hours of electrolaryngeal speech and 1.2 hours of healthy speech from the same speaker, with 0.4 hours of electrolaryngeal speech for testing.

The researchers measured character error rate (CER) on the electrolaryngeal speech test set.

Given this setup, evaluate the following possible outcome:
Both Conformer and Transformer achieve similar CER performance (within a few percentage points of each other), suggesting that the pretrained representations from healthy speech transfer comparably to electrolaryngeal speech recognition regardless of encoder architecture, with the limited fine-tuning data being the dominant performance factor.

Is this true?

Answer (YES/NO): NO